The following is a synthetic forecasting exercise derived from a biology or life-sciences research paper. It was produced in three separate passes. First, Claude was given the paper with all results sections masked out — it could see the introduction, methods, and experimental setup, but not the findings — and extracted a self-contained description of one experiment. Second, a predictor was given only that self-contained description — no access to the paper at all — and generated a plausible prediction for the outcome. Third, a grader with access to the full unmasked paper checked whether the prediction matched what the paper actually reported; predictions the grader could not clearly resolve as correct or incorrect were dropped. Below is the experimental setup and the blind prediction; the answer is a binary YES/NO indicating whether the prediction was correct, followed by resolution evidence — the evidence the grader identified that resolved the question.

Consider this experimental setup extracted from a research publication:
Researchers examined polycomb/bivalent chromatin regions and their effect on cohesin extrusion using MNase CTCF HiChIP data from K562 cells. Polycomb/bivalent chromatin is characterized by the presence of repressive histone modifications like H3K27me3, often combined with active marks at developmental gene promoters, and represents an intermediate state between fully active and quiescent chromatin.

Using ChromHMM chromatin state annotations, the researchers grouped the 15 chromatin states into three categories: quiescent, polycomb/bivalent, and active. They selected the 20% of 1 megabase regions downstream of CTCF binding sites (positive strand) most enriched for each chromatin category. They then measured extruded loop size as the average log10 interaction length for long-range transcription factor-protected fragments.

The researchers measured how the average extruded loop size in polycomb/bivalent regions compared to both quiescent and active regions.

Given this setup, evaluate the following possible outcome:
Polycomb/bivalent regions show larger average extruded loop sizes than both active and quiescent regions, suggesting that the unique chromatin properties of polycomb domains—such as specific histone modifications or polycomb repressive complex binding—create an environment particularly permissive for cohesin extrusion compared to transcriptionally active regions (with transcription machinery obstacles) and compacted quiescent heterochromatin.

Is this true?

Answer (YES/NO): NO